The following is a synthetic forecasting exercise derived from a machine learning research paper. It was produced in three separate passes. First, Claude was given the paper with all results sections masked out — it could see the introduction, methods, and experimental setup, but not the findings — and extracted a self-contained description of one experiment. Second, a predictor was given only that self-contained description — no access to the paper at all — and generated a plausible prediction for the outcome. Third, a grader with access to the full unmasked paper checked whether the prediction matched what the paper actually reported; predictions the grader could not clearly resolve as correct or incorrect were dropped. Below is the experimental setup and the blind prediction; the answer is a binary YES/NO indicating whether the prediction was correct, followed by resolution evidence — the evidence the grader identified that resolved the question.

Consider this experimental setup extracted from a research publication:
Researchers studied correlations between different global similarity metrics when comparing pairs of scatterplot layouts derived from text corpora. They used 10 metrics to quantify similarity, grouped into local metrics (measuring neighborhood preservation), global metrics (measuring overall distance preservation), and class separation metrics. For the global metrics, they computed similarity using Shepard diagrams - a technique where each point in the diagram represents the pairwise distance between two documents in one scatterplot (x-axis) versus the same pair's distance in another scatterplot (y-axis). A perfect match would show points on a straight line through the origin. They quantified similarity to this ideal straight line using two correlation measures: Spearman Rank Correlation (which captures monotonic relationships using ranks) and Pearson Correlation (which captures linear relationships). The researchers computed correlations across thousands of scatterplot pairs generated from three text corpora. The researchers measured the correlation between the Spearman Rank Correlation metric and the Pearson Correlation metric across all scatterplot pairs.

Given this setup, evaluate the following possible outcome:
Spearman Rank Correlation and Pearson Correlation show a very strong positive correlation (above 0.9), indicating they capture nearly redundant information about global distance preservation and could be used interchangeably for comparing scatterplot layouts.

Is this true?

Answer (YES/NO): YES